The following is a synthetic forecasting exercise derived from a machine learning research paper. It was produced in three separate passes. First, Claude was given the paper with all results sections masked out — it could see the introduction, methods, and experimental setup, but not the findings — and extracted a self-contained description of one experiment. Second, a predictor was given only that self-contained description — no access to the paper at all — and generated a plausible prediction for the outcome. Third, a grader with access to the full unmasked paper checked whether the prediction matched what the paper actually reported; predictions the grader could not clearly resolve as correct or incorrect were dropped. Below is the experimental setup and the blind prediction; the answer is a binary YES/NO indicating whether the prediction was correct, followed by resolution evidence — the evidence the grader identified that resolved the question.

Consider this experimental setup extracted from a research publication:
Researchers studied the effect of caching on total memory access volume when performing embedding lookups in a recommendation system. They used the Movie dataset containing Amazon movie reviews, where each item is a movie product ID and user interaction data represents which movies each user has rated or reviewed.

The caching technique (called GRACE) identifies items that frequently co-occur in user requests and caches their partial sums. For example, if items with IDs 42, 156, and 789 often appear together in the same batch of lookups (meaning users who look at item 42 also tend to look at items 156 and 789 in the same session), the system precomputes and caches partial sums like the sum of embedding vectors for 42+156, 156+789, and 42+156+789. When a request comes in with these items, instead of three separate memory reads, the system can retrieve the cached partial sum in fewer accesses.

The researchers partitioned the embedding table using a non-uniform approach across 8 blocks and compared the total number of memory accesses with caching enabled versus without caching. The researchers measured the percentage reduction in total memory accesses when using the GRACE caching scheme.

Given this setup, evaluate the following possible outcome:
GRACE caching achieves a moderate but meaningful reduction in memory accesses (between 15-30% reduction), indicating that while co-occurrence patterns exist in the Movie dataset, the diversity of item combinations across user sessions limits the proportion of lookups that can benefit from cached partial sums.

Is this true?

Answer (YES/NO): NO